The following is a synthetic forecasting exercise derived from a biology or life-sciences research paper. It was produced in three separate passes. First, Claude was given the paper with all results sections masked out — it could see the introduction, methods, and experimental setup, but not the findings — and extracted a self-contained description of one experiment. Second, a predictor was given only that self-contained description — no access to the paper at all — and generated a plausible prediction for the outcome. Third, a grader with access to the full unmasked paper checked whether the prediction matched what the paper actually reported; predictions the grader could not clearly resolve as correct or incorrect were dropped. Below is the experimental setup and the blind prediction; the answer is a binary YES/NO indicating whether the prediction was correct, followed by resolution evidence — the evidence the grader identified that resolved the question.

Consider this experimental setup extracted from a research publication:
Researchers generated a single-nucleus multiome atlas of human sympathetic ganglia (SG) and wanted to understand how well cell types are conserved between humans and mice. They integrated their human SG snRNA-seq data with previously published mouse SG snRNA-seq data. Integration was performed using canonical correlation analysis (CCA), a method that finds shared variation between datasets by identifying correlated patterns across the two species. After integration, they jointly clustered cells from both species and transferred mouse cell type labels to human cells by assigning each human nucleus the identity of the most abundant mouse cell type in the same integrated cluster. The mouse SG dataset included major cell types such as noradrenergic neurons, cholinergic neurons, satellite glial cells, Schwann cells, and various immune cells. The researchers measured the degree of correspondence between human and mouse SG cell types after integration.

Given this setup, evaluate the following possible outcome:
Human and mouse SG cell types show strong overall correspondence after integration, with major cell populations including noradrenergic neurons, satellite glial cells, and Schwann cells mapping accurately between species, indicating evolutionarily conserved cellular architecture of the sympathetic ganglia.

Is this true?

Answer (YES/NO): YES